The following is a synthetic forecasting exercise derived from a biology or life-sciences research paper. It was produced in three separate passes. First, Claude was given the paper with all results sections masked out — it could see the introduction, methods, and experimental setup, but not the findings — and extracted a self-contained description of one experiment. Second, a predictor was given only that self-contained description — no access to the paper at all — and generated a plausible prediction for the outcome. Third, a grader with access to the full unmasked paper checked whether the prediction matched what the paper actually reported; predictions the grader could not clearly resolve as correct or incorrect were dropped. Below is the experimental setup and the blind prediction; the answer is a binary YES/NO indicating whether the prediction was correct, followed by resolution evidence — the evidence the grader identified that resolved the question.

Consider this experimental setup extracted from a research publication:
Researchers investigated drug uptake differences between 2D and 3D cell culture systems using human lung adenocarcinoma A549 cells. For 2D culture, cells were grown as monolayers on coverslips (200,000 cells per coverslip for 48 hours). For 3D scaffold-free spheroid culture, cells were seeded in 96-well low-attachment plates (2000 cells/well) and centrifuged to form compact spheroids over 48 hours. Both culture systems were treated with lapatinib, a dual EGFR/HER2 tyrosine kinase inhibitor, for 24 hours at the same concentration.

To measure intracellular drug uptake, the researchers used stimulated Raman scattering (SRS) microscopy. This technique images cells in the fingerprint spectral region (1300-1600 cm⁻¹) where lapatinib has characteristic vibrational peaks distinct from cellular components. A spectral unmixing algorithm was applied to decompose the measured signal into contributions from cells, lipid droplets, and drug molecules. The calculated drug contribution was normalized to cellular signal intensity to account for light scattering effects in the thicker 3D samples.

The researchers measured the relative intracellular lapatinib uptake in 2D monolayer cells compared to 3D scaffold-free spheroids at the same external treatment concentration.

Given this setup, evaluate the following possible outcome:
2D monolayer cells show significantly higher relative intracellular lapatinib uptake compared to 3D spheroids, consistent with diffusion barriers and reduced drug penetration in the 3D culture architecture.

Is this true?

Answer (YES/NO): NO